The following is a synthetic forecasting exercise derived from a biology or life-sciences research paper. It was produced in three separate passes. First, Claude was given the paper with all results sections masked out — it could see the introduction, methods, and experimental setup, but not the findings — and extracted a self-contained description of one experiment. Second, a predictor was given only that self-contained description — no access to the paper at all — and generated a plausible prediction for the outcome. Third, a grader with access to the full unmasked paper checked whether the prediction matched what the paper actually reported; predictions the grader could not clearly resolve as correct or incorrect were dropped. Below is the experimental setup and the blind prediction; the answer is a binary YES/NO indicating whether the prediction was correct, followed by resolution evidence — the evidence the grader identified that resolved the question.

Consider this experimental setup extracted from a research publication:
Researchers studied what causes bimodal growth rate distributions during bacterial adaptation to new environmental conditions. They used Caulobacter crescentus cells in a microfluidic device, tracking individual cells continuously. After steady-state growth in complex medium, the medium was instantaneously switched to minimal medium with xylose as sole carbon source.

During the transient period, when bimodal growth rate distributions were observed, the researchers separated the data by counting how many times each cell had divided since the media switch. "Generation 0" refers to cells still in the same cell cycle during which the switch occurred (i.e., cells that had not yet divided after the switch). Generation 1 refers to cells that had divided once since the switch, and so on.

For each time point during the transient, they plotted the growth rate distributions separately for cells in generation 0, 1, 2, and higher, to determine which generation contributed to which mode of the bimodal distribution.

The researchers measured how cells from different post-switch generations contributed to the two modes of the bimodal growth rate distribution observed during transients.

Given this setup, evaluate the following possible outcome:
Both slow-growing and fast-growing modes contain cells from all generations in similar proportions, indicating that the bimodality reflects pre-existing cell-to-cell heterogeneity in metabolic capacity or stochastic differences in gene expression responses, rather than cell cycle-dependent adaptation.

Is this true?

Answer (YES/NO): NO